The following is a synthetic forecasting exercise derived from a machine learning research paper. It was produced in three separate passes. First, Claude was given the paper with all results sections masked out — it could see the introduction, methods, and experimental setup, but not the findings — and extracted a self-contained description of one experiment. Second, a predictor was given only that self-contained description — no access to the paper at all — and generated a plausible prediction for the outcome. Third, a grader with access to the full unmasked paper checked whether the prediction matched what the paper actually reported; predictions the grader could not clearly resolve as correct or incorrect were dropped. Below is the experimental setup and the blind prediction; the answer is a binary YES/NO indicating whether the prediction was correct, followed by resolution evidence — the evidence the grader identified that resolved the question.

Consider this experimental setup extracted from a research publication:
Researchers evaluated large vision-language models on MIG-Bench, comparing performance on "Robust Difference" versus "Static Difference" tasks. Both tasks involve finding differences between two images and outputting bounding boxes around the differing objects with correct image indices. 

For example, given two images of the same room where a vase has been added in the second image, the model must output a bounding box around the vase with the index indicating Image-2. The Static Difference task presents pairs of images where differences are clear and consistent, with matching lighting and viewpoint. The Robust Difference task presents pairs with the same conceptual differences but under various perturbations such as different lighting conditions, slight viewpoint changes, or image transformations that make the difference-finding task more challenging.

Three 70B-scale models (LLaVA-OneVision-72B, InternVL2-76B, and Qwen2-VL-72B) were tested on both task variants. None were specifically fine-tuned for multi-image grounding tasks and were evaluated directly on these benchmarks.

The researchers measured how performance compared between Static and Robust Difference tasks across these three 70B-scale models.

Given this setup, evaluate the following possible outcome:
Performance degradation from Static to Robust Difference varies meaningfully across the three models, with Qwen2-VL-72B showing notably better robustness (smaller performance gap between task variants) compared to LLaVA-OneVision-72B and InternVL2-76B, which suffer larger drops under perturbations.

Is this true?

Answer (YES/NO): YES